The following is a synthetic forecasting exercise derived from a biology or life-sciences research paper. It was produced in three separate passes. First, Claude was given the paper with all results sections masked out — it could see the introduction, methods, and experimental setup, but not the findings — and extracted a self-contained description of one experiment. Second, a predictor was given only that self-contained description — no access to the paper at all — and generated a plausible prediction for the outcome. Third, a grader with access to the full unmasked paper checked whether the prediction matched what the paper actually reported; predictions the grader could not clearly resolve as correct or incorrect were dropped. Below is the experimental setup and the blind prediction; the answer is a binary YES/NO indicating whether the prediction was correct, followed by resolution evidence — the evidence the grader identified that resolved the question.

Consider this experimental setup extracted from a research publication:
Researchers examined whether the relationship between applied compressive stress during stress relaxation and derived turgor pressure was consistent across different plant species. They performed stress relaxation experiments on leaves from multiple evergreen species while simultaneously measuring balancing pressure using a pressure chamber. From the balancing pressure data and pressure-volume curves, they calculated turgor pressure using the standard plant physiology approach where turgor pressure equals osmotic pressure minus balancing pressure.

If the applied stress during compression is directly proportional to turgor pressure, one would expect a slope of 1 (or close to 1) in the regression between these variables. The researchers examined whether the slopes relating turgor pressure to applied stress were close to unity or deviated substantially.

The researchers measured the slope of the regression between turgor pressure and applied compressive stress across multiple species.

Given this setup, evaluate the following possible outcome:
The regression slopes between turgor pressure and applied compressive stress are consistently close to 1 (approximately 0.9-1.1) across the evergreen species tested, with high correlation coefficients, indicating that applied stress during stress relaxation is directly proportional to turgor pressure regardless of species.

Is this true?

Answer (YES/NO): NO